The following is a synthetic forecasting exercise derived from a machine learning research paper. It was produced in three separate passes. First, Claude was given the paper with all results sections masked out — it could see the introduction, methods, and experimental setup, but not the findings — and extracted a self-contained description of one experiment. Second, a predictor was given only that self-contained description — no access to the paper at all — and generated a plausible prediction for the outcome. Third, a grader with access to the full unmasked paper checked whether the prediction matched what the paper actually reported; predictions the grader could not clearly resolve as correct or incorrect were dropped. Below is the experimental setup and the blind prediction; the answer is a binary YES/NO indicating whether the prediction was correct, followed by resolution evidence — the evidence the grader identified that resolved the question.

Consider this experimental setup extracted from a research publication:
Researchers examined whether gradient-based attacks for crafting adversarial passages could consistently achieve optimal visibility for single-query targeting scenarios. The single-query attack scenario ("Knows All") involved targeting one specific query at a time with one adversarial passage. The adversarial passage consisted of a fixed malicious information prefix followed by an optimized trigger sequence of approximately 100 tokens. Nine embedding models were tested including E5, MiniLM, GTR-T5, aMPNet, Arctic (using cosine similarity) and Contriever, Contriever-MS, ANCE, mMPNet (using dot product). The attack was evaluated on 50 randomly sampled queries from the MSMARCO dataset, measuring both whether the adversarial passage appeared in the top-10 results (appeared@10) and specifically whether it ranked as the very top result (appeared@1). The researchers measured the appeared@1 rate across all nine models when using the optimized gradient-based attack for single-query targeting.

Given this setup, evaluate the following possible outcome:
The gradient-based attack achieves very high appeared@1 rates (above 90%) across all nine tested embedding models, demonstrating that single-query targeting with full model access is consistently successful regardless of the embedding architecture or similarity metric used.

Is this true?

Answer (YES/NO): YES